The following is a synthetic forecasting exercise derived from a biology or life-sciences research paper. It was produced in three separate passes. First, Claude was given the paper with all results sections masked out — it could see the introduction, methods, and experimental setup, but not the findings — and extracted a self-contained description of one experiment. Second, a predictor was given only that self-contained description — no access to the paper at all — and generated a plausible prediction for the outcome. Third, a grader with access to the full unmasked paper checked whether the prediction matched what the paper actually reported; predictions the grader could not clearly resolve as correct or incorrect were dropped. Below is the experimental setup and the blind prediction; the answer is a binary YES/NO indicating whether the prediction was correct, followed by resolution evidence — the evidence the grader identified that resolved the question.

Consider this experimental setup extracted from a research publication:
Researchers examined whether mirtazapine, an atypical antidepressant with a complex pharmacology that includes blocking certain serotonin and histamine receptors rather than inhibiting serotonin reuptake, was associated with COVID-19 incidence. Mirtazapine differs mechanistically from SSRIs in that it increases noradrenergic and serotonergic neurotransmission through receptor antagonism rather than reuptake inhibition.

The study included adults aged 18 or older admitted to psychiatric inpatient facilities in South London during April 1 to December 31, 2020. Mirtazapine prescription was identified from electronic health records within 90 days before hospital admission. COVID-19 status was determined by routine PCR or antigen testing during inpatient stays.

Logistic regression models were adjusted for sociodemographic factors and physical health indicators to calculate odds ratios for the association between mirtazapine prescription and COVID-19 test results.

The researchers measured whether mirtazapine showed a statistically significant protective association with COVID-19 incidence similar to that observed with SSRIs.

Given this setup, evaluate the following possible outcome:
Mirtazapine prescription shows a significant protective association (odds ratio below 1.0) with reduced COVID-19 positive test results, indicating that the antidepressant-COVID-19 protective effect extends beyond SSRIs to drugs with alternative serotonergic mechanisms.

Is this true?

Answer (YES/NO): NO